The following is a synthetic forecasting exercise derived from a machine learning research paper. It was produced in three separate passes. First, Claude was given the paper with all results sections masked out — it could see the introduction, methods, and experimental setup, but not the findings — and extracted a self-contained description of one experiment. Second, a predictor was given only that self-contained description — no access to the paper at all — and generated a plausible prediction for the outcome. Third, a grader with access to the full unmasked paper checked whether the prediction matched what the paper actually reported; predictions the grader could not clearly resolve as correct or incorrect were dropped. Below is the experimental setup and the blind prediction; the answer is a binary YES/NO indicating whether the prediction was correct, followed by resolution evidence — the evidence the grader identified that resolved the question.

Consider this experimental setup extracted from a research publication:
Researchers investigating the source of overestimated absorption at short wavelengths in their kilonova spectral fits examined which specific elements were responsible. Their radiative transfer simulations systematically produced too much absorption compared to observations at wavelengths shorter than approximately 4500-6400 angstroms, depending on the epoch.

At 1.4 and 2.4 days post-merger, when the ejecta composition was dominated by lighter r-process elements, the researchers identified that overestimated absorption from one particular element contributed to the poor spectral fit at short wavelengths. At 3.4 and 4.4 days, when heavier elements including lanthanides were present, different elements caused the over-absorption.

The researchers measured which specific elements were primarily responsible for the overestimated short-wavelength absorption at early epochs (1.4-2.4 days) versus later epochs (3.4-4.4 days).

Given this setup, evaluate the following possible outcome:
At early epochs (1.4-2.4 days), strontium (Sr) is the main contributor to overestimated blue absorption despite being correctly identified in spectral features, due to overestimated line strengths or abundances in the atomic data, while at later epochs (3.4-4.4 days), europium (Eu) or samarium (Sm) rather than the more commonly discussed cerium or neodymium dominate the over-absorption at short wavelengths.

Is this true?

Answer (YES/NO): NO